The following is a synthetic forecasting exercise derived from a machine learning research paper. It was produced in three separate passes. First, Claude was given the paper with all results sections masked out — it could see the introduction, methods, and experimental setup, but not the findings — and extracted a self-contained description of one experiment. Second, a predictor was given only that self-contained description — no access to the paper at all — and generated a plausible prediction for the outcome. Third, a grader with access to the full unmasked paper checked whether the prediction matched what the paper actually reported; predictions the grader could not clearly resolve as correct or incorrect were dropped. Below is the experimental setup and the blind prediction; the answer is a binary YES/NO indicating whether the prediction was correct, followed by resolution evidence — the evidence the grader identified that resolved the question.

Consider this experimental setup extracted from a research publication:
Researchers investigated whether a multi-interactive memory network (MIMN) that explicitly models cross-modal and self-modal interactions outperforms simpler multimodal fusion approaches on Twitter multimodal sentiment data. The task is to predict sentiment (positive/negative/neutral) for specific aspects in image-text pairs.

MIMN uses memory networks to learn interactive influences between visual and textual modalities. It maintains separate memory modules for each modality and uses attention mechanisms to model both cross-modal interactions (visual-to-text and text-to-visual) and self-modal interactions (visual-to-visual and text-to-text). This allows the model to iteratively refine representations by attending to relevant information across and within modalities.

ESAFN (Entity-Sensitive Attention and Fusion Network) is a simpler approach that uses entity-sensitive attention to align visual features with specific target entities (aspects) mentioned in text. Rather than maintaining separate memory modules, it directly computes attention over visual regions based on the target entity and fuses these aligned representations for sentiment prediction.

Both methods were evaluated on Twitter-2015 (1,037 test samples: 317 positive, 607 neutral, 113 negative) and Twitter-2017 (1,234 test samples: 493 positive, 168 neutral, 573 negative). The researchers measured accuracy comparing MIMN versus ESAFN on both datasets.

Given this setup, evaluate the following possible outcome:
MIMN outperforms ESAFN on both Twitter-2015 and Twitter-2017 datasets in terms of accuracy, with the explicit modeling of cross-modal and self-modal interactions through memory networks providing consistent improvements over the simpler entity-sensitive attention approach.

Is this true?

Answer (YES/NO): NO